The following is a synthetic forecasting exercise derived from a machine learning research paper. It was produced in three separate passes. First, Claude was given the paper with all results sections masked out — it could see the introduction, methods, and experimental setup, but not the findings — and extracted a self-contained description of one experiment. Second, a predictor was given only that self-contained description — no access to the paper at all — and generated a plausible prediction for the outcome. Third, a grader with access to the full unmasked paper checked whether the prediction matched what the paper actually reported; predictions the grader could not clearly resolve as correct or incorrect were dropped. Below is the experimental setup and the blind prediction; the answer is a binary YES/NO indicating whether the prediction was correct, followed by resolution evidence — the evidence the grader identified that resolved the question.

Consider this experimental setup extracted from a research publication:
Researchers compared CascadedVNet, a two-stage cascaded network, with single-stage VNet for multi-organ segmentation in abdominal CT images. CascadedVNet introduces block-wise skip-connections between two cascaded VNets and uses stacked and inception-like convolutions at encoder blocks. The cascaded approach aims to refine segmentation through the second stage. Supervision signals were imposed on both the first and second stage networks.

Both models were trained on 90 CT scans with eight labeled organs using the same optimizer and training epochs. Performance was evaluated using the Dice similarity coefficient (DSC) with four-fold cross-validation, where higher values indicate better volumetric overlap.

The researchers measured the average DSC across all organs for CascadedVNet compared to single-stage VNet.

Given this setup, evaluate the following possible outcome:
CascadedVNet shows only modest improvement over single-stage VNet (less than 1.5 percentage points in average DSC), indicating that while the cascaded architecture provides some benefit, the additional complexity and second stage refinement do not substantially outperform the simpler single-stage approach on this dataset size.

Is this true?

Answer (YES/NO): NO